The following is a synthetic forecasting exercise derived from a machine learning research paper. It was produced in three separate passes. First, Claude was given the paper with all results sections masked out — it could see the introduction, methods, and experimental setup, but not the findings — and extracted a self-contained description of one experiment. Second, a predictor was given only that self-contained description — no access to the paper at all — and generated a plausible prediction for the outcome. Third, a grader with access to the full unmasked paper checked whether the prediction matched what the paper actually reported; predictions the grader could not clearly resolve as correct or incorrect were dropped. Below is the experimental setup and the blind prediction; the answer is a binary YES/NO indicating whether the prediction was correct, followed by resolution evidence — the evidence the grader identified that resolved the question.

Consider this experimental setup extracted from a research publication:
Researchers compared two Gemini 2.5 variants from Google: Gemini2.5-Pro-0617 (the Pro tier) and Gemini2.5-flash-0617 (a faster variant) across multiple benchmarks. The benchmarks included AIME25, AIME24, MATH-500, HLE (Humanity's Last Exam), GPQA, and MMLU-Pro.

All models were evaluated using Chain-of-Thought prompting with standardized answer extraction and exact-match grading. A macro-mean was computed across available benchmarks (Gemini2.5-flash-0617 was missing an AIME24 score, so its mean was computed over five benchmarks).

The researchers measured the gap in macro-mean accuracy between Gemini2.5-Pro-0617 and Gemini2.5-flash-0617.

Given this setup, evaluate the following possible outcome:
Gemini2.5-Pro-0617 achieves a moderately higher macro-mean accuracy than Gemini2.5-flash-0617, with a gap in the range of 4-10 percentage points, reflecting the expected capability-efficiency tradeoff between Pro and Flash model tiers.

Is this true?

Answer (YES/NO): NO